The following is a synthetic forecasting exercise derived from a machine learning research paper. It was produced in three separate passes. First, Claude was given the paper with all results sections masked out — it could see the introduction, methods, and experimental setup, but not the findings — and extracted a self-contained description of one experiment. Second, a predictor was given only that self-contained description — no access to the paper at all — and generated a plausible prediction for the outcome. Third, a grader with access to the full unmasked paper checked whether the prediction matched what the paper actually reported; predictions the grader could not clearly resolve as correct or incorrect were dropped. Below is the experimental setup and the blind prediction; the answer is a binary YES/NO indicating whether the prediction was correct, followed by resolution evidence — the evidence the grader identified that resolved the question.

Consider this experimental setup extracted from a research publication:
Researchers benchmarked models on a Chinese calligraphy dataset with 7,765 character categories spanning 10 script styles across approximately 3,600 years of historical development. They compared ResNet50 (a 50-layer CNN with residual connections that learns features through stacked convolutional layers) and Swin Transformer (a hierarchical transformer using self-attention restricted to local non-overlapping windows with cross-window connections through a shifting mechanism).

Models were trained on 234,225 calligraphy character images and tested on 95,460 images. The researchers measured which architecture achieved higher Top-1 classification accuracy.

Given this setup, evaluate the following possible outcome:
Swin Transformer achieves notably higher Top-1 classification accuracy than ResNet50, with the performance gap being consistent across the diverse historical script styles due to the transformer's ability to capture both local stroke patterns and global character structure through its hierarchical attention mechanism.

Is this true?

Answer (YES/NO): NO